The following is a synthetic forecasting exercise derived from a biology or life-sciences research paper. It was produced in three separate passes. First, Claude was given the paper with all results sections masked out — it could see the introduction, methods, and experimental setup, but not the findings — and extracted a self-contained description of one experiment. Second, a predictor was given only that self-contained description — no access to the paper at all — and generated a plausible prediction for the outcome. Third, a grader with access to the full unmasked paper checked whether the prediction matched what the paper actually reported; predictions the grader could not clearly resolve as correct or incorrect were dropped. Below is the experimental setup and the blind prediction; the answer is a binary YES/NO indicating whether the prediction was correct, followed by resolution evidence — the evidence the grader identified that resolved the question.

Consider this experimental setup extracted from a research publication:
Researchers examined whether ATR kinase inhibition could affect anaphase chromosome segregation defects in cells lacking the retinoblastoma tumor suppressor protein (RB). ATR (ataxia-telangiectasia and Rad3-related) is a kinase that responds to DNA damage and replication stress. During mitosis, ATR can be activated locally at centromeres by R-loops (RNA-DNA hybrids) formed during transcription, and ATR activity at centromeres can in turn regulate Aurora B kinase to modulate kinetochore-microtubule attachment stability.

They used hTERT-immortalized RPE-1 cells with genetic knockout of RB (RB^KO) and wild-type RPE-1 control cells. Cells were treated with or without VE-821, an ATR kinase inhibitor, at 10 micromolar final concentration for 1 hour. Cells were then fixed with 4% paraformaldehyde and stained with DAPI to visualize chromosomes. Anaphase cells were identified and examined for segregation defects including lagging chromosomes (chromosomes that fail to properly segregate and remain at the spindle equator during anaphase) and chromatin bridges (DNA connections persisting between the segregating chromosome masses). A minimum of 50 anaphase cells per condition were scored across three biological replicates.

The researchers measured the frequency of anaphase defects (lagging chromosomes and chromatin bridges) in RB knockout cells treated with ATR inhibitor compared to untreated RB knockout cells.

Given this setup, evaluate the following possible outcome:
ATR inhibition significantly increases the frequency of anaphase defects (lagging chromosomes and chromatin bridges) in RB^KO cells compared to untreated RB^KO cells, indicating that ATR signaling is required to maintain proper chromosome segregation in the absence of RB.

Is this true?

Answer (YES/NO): NO